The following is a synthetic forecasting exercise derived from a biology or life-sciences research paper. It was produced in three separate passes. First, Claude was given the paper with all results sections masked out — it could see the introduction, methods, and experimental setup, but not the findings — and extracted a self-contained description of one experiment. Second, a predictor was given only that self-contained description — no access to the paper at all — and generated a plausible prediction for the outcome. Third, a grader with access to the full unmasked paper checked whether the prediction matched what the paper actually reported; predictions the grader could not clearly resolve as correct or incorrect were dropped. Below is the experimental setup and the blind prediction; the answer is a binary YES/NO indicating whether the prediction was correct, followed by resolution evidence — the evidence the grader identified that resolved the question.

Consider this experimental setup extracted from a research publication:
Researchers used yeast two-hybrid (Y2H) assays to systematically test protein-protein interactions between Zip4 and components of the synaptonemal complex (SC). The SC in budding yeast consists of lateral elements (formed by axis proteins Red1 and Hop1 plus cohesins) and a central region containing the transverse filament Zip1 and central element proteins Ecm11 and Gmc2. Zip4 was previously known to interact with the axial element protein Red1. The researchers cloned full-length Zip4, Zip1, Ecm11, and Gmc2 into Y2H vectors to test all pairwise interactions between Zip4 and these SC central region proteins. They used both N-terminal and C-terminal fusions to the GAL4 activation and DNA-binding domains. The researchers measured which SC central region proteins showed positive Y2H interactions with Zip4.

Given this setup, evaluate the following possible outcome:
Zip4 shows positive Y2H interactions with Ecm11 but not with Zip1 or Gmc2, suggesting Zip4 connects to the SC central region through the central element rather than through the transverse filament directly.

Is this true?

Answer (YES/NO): NO